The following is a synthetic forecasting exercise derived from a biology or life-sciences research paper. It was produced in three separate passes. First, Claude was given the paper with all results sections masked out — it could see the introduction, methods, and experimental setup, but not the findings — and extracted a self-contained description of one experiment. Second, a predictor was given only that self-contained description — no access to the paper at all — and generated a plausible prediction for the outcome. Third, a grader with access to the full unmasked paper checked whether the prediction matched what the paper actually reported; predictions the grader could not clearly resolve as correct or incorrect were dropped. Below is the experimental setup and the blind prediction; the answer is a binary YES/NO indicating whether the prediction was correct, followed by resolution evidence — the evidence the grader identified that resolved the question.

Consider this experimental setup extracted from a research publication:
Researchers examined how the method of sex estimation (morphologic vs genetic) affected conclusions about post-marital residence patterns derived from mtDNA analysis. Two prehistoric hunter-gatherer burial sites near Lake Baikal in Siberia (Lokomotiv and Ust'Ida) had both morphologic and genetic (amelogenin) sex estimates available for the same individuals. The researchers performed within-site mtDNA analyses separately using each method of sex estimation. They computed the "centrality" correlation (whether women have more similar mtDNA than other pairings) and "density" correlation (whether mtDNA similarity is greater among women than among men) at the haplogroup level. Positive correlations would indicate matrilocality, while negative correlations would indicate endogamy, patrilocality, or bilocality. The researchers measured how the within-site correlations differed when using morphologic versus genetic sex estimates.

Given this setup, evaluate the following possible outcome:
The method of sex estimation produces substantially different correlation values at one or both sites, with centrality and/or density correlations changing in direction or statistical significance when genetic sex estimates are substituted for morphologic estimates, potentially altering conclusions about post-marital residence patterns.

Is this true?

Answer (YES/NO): NO